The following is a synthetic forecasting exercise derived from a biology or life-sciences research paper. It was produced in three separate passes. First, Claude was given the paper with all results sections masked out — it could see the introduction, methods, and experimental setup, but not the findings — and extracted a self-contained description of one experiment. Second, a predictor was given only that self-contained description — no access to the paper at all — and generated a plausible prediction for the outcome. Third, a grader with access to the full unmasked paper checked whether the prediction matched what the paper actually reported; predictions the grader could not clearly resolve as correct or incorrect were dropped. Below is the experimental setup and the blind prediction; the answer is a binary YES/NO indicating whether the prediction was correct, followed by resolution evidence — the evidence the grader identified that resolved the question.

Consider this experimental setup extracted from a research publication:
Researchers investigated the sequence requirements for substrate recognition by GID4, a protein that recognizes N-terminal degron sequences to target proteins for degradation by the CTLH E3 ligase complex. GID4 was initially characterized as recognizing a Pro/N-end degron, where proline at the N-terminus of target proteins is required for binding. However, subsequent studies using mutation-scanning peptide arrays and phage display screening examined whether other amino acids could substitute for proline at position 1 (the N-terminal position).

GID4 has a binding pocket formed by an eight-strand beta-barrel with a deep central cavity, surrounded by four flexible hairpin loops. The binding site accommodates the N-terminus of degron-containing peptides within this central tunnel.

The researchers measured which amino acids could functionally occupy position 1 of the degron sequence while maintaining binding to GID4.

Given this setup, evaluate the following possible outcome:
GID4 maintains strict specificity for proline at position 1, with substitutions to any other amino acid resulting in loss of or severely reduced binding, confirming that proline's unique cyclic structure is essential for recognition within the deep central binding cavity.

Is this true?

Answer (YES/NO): NO